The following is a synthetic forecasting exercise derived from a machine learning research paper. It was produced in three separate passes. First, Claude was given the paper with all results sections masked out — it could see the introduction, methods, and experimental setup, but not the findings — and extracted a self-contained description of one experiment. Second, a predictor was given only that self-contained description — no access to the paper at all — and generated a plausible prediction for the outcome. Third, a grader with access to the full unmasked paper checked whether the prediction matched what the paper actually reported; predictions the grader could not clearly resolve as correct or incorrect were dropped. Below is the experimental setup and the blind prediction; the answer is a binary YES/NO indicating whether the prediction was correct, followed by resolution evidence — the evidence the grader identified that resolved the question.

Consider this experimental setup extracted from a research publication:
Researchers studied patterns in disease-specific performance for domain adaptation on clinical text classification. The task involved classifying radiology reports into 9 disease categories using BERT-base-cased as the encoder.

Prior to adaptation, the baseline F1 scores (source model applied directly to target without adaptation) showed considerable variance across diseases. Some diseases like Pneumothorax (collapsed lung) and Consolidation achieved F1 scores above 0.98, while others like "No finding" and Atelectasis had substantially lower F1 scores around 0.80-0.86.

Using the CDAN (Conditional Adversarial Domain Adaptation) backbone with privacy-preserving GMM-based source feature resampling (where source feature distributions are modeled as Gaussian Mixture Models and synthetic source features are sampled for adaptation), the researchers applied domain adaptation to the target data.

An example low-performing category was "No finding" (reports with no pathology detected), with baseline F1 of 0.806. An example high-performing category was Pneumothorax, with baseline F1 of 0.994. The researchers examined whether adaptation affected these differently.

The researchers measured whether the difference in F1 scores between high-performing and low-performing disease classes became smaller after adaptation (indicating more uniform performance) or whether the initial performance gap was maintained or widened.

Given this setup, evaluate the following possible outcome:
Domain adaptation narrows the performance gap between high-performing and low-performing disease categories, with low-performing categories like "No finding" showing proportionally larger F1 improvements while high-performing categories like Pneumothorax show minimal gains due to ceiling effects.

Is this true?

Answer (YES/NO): YES